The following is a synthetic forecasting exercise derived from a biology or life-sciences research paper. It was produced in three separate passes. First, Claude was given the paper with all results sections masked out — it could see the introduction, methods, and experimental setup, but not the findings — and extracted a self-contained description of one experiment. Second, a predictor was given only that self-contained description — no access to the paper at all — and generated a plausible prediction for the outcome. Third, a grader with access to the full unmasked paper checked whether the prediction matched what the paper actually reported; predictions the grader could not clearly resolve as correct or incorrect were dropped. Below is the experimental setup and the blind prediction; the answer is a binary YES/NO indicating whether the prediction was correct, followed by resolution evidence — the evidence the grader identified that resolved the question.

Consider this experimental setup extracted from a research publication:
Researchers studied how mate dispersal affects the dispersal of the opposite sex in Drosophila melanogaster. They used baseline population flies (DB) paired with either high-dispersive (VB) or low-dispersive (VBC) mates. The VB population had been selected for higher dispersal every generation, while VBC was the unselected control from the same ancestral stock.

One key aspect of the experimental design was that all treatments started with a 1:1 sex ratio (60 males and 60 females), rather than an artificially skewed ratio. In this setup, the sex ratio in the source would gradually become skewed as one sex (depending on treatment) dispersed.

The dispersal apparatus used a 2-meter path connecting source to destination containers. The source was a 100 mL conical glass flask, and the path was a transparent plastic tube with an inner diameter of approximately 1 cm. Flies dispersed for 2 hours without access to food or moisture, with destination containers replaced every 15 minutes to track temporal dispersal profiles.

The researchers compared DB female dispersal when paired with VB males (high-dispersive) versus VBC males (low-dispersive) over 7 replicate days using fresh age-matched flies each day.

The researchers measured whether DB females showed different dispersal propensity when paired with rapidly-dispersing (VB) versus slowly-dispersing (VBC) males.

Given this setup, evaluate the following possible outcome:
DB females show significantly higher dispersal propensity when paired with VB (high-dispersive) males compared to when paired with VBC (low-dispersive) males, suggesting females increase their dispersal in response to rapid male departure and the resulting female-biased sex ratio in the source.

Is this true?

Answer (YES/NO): YES